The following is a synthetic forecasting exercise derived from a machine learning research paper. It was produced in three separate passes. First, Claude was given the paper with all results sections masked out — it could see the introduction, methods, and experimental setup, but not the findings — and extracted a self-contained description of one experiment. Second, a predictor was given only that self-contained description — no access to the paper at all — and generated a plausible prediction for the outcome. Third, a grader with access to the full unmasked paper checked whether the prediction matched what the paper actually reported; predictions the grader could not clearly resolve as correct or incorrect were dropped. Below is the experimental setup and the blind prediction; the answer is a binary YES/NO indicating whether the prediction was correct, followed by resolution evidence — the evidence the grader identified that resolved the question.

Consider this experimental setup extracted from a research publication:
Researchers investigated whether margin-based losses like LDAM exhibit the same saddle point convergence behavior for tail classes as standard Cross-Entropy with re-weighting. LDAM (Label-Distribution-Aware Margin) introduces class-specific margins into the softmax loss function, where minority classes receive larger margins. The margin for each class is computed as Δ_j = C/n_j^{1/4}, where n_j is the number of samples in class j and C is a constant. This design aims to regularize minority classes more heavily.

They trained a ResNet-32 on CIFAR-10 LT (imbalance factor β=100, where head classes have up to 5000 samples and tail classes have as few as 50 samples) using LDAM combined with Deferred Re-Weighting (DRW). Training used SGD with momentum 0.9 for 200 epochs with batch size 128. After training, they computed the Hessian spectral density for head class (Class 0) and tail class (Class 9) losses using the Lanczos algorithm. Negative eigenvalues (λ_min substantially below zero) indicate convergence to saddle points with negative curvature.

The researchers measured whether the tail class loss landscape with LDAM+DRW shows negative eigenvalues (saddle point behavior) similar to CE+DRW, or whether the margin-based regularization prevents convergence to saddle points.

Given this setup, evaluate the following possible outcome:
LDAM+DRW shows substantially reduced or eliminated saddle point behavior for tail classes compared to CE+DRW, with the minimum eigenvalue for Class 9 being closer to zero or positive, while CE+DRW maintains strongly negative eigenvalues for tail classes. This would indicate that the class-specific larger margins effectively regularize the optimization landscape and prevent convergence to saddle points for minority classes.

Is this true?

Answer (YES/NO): NO